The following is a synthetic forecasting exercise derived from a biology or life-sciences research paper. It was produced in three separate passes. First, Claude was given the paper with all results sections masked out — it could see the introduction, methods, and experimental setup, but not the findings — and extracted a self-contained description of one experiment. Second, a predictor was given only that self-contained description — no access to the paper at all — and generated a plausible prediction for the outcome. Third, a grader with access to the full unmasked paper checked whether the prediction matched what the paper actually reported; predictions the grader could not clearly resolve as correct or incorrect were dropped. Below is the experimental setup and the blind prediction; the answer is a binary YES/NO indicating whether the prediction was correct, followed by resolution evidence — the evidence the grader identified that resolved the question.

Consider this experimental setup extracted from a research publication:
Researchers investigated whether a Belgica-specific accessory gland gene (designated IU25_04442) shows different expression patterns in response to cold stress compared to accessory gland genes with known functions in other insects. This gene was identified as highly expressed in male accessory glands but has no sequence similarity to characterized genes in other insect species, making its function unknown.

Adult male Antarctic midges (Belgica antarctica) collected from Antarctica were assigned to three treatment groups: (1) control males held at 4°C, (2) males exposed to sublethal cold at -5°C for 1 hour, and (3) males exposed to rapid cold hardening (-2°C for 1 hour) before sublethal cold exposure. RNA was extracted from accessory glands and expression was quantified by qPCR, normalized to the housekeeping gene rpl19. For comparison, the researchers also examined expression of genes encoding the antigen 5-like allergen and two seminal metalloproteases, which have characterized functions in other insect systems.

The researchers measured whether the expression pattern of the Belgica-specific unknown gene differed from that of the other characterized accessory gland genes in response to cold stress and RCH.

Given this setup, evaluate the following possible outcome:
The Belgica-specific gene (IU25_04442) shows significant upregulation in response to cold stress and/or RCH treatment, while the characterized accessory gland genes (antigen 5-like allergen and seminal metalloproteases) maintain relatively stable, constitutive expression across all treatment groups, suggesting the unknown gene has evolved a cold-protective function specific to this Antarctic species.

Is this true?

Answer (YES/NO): NO